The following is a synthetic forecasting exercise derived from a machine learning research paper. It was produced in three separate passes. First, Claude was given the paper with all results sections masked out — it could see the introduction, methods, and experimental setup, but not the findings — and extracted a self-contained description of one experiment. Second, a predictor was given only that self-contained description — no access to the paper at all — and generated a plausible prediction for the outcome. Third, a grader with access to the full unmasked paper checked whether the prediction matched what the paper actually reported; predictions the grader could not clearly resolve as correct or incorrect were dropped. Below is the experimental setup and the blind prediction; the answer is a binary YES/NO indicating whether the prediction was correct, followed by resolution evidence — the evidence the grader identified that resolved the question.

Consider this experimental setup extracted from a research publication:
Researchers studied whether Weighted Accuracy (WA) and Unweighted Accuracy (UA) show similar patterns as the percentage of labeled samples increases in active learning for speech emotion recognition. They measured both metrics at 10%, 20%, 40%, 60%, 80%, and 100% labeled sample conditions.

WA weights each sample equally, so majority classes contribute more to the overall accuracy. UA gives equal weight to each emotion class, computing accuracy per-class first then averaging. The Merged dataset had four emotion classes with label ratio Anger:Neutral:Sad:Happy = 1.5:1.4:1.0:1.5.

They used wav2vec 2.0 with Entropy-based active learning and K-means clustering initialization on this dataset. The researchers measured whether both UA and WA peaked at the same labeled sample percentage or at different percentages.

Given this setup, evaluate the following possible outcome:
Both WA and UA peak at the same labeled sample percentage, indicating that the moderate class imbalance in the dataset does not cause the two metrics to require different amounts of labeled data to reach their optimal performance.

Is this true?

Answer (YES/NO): YES